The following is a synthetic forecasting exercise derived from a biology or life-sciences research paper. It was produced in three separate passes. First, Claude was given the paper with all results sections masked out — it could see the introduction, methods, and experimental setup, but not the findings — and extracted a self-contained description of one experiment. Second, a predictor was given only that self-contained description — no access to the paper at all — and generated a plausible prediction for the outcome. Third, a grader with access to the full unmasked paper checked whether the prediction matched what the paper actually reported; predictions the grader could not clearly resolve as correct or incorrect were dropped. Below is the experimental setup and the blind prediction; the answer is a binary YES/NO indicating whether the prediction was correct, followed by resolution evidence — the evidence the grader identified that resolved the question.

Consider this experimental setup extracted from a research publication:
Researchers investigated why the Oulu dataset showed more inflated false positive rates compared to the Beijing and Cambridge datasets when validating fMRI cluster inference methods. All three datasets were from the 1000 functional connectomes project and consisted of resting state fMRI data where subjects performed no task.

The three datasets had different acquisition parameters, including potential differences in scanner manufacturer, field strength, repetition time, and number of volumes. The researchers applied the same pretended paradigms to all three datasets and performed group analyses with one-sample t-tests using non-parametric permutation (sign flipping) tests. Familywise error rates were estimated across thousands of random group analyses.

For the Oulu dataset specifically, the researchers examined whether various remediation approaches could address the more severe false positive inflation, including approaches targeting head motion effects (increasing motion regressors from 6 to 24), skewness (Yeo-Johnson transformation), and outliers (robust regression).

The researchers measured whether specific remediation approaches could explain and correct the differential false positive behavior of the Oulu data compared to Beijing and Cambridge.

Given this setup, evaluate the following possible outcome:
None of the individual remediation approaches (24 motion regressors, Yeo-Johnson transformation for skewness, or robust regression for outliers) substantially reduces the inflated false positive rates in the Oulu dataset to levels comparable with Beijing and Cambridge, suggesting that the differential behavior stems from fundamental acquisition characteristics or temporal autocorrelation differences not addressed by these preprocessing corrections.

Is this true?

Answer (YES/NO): YES